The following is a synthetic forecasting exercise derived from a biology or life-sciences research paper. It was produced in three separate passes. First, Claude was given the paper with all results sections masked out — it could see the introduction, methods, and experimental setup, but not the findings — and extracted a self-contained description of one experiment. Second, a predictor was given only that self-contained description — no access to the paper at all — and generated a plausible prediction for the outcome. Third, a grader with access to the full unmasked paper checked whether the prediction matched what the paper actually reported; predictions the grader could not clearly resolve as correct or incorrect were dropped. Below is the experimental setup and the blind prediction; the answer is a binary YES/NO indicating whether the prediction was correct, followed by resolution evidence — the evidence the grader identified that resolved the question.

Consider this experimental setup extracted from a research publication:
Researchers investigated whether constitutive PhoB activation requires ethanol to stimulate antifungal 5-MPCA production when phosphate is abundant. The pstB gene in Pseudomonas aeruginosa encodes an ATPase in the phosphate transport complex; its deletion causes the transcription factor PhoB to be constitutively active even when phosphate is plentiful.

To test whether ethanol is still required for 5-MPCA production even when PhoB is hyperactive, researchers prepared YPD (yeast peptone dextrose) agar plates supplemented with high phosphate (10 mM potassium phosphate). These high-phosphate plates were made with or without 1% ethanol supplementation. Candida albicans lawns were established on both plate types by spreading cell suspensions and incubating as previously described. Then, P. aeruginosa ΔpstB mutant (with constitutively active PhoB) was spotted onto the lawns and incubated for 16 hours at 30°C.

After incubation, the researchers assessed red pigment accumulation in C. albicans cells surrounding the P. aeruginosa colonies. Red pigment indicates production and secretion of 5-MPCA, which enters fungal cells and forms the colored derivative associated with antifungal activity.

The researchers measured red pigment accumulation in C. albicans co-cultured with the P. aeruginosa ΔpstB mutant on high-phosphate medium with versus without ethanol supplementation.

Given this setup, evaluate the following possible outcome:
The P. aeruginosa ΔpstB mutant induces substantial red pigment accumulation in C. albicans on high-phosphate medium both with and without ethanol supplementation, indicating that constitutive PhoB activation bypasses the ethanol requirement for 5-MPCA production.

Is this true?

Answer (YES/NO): NO